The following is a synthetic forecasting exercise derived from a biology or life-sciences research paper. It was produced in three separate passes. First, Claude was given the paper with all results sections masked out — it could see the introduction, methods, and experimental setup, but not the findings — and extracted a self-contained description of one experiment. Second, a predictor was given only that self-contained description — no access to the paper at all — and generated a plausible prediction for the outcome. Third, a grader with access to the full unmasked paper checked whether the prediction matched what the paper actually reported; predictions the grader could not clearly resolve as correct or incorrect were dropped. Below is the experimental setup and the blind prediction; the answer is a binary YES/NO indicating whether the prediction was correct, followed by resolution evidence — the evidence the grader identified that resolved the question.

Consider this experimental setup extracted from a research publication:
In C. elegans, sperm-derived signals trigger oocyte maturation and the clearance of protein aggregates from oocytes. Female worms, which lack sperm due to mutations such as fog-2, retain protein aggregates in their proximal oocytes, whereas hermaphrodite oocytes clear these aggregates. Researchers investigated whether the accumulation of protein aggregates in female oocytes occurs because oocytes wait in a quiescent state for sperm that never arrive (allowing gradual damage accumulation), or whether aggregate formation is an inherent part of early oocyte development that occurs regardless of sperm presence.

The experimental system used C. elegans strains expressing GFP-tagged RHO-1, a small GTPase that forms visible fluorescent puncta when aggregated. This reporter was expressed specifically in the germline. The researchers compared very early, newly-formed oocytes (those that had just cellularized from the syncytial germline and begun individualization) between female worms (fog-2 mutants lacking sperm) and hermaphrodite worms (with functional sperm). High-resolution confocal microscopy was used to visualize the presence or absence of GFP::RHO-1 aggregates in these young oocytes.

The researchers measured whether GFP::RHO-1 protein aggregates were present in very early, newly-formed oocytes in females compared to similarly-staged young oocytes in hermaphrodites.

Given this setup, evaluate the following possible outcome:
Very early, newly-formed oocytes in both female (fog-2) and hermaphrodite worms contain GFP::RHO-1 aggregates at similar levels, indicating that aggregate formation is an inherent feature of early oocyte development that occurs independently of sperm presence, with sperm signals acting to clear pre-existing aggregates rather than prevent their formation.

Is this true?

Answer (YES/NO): NO